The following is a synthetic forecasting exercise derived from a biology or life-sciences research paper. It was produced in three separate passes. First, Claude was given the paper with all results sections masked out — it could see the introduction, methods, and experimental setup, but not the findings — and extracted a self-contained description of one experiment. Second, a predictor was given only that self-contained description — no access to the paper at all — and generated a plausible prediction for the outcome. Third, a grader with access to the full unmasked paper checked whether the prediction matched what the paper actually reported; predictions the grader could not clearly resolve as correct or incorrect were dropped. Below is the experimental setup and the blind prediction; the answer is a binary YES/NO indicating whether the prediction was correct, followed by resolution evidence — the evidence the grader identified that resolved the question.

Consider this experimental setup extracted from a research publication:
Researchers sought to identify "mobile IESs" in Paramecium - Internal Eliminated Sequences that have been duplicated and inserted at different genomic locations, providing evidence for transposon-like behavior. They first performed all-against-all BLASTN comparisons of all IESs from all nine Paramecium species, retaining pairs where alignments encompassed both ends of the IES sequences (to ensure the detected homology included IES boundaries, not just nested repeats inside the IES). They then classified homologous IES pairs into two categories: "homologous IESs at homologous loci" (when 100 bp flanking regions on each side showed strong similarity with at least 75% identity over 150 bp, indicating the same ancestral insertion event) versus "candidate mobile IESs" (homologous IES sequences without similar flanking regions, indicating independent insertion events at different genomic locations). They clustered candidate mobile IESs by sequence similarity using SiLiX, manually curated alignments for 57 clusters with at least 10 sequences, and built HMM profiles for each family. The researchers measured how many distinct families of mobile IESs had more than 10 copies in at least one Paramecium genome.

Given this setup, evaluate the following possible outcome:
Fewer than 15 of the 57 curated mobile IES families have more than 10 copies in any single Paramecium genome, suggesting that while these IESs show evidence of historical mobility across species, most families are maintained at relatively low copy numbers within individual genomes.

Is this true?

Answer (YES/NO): NO